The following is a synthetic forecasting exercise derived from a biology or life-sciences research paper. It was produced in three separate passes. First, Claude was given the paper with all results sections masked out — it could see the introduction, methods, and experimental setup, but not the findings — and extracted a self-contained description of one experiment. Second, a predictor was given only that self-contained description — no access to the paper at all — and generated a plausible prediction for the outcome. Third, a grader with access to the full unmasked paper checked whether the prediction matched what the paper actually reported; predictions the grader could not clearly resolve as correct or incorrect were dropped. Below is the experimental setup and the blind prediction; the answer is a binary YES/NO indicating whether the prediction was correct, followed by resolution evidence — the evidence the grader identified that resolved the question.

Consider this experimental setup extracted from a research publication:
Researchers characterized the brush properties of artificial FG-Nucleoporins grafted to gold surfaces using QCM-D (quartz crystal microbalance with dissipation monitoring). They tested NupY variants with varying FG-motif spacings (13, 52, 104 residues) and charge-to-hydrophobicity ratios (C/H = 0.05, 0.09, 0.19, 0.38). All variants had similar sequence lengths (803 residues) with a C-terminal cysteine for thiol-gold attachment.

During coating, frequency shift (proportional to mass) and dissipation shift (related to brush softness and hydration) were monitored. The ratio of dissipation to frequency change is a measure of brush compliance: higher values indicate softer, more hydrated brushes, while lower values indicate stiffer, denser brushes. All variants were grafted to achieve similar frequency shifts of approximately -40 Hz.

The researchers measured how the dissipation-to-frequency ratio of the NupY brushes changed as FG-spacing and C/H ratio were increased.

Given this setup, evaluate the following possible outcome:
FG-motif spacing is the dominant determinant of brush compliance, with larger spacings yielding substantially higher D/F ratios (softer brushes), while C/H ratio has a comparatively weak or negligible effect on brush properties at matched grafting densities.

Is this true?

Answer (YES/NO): NO